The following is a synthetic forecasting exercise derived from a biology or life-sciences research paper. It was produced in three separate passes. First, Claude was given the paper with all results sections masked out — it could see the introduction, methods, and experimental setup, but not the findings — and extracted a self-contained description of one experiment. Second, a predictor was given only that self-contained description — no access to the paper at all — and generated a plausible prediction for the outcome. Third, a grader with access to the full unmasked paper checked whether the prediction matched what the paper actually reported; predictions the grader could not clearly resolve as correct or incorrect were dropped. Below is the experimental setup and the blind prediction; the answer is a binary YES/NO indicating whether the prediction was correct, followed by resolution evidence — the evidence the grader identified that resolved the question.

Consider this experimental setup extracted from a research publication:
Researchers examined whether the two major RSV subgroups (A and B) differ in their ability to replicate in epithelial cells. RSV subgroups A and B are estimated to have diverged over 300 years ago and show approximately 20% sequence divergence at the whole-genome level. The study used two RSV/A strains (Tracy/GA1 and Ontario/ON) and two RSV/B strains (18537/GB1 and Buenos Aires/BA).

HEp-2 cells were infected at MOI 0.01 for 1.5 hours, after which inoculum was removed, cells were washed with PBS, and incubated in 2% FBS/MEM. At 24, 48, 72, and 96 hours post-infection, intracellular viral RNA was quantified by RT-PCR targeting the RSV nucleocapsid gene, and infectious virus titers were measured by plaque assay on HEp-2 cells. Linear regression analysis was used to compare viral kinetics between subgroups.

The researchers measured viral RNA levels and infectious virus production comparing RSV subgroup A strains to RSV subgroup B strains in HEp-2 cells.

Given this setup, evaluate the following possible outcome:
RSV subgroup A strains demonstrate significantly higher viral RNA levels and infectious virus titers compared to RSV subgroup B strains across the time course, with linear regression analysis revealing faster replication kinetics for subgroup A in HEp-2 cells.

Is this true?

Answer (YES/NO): NO